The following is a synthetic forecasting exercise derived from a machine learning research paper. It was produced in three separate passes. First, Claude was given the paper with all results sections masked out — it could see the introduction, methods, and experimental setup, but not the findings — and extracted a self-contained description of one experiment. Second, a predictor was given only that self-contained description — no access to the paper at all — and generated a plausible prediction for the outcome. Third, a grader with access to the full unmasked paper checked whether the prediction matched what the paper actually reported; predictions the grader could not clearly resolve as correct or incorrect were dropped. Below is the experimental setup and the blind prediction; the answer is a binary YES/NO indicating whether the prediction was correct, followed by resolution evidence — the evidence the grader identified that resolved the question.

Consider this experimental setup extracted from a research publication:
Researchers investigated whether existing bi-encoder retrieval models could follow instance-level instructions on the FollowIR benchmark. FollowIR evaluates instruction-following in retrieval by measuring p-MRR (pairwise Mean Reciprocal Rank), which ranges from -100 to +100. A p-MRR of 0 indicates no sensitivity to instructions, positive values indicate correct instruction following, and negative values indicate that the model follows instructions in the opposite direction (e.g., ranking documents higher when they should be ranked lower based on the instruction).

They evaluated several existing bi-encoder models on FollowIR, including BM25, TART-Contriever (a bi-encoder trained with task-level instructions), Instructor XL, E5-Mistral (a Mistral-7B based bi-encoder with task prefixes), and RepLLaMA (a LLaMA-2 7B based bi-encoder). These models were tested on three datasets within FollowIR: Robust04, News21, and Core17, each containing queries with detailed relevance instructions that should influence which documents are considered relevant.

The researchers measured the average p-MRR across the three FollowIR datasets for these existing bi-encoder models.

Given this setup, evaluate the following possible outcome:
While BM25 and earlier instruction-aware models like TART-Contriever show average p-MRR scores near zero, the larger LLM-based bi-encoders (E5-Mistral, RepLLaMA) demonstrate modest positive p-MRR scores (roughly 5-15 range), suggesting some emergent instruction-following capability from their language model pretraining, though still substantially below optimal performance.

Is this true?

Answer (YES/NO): NO